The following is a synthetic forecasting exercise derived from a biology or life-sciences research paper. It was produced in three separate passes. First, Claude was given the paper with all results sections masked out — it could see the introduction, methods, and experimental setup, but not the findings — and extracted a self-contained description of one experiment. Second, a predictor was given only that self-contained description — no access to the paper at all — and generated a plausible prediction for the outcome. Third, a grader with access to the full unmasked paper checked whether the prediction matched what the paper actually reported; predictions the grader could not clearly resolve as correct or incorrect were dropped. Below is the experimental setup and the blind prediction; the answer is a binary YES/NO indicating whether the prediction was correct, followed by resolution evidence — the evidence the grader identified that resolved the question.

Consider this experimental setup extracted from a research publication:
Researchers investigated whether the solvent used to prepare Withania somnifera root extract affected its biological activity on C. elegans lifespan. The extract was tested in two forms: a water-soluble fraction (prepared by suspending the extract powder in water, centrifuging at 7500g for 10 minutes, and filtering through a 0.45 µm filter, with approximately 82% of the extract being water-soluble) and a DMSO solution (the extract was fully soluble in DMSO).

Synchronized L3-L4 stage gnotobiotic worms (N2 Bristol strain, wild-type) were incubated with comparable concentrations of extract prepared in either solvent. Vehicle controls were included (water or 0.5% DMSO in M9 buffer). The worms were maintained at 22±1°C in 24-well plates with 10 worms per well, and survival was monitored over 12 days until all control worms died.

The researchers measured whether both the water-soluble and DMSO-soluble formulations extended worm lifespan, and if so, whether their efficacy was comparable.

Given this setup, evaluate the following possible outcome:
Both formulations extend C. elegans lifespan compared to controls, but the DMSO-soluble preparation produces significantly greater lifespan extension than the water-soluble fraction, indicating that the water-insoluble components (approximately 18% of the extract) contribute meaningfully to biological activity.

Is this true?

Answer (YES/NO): NO